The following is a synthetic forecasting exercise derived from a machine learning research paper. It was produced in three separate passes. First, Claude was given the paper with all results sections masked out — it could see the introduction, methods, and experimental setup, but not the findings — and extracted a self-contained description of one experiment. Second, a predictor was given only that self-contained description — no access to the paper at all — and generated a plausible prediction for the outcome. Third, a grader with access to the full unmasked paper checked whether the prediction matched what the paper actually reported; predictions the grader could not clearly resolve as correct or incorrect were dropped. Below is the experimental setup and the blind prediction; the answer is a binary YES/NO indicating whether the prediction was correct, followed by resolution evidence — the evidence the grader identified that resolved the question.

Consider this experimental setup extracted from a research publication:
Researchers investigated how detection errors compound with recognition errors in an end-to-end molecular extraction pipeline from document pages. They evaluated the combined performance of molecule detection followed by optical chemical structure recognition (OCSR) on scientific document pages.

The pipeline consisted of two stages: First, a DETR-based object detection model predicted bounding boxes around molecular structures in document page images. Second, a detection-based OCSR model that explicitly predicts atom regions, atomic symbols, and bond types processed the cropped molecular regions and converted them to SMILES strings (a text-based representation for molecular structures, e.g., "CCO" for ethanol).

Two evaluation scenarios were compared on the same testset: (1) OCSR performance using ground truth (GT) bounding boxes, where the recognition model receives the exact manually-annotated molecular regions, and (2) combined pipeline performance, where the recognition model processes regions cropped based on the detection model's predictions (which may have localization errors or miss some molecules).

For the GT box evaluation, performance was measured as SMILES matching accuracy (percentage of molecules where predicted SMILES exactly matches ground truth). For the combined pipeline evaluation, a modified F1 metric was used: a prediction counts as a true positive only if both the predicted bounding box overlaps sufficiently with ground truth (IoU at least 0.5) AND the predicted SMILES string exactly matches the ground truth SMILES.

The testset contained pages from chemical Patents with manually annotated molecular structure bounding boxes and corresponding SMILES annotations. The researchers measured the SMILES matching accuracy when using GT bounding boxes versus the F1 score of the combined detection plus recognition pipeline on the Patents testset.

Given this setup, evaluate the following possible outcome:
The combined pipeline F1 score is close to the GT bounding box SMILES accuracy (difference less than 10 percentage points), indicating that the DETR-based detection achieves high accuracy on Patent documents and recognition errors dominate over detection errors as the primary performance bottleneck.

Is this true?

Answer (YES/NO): YES